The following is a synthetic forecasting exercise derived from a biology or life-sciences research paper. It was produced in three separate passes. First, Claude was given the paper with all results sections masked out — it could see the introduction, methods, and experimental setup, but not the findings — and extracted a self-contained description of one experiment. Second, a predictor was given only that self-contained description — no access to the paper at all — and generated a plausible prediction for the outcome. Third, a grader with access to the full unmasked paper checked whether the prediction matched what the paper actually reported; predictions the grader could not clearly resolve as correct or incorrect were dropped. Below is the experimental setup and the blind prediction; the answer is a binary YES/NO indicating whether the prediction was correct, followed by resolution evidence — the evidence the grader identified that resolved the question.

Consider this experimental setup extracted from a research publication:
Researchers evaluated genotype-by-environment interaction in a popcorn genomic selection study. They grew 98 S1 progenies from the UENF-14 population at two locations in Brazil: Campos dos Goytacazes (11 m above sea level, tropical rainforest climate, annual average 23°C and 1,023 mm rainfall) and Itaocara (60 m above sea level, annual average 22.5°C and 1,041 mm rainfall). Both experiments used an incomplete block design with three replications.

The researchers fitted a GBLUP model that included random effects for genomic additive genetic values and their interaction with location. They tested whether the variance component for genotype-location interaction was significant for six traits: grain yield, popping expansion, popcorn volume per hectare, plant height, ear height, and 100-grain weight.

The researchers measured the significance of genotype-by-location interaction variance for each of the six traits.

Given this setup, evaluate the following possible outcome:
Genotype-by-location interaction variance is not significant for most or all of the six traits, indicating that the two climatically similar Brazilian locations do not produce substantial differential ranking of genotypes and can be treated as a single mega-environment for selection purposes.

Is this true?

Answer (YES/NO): NO